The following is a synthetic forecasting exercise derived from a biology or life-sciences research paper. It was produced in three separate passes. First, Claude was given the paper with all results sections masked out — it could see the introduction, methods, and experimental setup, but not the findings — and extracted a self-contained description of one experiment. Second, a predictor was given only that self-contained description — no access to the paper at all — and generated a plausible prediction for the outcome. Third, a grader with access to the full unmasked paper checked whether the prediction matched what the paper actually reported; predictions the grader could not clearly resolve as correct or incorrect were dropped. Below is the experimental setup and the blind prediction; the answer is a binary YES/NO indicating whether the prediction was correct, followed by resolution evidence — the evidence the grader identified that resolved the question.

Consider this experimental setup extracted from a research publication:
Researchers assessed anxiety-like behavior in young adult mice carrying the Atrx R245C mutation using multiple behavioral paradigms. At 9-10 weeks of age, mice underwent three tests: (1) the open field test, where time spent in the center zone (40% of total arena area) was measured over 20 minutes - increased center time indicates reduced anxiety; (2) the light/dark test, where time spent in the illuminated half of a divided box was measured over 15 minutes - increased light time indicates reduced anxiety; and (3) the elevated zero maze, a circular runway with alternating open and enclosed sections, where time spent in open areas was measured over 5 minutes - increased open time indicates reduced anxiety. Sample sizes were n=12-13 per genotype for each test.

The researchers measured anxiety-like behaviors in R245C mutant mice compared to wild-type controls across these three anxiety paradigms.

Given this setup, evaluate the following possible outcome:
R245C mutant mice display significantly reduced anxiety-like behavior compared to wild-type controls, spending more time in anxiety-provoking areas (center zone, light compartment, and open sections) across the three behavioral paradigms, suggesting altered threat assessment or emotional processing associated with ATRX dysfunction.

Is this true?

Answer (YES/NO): NO